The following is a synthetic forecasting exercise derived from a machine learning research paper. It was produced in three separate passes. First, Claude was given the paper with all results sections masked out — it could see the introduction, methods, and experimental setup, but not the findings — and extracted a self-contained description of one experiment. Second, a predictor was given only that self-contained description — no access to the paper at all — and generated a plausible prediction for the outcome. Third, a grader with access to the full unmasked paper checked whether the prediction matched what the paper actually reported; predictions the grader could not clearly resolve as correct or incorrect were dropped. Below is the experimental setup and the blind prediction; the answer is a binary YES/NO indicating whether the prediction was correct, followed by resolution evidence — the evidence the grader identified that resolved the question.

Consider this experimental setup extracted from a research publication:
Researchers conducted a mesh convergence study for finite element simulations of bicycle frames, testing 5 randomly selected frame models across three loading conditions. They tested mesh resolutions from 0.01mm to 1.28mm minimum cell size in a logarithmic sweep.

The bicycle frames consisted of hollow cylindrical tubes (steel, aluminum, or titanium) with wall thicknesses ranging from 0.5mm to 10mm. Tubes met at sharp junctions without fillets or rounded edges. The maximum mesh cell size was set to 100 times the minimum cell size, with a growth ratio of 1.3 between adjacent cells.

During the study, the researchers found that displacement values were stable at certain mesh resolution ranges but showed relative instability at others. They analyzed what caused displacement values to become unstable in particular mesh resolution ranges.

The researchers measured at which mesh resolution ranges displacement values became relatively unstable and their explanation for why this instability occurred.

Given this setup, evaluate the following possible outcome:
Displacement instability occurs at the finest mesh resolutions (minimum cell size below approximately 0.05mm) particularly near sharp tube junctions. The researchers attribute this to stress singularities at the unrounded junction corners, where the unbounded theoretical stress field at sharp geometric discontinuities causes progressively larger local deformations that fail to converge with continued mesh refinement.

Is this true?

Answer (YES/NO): NO